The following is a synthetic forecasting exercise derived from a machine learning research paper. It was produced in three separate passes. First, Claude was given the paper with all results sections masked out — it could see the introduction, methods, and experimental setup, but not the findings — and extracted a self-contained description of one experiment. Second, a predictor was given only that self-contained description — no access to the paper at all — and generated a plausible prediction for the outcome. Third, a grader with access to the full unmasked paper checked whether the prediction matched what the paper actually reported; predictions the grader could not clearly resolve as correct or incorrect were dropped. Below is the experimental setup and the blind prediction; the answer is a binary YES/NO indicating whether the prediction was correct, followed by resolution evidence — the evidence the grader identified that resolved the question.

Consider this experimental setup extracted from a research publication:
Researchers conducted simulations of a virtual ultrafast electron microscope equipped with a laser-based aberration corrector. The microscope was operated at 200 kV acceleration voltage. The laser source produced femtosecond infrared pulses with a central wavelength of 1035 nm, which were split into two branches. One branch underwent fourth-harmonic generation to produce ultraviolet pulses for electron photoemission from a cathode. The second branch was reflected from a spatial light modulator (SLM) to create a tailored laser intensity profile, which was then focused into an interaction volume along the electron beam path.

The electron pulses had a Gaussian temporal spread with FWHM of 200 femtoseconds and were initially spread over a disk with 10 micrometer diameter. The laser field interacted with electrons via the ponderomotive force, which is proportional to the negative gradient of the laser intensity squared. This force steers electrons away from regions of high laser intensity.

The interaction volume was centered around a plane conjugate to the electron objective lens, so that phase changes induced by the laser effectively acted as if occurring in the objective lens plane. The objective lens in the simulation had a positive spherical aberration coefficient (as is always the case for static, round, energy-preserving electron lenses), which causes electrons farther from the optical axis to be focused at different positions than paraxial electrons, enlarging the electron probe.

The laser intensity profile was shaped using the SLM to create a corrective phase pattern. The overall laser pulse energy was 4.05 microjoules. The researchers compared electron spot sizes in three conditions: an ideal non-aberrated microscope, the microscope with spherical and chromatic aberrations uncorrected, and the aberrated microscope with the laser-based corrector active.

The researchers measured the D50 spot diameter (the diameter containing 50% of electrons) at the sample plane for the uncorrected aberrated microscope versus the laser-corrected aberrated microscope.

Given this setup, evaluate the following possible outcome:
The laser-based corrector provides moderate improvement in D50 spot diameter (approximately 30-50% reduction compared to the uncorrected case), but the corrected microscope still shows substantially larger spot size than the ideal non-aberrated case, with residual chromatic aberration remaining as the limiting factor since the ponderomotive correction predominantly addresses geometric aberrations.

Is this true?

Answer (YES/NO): NO